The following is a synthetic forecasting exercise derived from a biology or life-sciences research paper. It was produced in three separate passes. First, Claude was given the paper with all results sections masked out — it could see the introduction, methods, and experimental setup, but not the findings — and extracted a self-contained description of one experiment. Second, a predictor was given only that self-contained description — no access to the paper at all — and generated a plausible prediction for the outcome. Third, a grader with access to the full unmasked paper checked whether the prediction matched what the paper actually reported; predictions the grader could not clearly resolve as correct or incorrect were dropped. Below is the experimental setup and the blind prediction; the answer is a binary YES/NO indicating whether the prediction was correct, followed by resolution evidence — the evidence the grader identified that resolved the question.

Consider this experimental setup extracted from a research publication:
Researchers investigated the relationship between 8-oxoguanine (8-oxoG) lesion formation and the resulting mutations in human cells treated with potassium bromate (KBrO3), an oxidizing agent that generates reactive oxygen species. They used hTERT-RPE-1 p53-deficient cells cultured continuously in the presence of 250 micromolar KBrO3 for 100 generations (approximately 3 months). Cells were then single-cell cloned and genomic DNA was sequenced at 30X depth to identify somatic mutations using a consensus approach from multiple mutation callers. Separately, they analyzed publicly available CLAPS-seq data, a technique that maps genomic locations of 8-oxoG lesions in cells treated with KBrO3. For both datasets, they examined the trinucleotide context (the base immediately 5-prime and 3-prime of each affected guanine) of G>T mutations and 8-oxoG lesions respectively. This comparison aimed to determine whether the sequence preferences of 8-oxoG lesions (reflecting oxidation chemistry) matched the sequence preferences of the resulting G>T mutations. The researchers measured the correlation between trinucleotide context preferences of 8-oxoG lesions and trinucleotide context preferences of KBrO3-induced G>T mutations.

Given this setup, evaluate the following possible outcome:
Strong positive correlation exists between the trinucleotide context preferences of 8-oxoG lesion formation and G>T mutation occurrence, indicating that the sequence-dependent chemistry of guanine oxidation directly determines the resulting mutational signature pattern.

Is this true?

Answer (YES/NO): YES